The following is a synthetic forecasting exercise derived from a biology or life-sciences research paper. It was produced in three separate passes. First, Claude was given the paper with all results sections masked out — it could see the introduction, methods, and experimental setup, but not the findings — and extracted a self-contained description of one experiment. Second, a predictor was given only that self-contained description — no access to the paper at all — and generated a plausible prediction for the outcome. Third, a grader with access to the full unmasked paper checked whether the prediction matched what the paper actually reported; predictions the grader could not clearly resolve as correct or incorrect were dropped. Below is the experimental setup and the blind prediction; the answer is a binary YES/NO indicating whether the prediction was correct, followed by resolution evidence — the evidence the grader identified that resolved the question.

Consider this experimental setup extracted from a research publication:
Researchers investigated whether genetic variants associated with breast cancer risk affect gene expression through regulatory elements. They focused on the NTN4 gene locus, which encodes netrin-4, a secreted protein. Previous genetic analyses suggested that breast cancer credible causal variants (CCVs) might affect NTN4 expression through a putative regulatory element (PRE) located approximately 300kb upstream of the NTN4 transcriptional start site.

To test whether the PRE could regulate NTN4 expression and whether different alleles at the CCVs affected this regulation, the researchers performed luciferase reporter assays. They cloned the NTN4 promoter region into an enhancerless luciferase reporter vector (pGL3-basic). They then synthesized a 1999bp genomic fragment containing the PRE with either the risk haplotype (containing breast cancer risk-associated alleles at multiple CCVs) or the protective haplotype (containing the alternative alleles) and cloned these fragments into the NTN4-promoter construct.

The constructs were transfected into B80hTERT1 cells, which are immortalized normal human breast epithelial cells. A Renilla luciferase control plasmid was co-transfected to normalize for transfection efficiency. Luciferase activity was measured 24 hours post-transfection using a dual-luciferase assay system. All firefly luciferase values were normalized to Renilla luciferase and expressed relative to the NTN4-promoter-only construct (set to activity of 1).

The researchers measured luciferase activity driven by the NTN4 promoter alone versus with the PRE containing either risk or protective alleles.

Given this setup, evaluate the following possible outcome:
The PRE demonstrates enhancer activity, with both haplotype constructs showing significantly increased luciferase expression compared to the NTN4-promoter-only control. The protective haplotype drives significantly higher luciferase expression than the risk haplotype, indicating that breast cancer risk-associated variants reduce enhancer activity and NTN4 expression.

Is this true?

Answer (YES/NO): NO